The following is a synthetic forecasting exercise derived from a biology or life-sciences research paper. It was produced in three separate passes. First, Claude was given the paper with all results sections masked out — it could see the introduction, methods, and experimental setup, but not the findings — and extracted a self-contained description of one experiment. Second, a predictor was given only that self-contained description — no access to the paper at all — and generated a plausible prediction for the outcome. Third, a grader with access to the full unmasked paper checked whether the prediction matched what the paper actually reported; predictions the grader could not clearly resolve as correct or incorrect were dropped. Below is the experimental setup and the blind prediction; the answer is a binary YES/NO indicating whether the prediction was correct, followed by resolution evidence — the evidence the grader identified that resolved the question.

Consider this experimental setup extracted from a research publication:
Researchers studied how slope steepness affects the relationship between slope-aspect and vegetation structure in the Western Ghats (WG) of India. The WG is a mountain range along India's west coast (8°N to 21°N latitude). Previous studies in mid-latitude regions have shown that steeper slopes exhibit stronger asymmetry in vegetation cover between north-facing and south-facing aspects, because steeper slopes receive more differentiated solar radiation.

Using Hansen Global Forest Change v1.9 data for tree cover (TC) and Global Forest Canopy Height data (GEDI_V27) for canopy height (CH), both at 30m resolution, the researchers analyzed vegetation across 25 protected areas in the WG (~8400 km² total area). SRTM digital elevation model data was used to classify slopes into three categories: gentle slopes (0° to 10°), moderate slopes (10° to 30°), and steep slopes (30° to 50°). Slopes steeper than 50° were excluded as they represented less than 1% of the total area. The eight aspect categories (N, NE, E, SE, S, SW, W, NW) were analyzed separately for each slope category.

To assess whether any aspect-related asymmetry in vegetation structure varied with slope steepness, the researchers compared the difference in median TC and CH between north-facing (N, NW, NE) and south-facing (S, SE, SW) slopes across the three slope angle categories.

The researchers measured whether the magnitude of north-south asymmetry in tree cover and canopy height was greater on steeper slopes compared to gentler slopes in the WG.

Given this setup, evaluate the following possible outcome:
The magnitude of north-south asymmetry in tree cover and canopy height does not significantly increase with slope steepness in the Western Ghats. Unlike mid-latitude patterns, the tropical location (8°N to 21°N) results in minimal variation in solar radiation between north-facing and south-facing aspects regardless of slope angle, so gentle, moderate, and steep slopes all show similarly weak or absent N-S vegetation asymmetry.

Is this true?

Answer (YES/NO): NO